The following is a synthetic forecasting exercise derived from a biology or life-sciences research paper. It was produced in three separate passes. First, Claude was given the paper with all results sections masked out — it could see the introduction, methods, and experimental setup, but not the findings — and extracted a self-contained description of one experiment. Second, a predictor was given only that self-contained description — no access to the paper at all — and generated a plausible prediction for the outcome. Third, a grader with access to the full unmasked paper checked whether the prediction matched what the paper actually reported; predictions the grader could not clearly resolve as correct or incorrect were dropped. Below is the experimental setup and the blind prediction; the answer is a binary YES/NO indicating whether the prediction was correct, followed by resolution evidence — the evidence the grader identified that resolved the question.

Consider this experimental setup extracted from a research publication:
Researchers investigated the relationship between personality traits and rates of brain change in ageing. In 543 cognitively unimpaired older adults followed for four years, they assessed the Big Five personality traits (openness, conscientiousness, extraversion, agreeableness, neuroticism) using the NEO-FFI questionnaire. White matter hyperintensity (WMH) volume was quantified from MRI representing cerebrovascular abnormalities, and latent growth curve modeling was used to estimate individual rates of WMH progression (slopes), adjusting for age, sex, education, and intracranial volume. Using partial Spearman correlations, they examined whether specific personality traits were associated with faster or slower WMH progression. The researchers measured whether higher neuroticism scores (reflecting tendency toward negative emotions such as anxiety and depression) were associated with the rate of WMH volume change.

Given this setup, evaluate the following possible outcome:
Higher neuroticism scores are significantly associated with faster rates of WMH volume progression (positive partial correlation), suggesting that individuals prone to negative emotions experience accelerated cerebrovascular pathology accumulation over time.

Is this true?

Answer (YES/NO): NO